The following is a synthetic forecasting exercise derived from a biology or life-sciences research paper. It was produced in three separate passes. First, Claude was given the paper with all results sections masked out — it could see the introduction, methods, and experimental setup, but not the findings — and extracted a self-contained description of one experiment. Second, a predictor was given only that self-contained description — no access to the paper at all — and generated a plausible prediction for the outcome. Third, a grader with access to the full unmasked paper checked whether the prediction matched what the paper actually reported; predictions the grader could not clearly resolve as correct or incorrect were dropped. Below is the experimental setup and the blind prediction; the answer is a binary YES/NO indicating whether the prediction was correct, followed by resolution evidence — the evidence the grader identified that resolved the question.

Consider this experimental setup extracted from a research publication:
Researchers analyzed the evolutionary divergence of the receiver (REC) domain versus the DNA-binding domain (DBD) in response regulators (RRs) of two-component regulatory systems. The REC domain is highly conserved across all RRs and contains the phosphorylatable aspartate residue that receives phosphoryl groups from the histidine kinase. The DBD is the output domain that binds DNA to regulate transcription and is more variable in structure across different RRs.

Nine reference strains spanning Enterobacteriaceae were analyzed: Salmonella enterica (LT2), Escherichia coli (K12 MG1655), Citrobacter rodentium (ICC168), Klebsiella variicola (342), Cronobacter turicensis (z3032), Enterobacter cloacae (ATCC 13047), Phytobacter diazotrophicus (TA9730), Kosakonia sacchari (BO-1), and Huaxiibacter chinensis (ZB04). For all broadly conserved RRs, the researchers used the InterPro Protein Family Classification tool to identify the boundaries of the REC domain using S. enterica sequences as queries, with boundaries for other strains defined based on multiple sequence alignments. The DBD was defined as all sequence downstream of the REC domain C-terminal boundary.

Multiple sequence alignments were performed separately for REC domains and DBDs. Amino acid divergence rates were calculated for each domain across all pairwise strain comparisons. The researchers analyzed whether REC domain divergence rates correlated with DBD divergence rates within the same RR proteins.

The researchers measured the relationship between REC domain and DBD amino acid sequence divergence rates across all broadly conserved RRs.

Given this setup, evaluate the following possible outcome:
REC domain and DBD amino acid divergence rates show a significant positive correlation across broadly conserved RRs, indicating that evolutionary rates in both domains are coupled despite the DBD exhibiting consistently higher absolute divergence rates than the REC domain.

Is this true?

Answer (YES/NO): YES